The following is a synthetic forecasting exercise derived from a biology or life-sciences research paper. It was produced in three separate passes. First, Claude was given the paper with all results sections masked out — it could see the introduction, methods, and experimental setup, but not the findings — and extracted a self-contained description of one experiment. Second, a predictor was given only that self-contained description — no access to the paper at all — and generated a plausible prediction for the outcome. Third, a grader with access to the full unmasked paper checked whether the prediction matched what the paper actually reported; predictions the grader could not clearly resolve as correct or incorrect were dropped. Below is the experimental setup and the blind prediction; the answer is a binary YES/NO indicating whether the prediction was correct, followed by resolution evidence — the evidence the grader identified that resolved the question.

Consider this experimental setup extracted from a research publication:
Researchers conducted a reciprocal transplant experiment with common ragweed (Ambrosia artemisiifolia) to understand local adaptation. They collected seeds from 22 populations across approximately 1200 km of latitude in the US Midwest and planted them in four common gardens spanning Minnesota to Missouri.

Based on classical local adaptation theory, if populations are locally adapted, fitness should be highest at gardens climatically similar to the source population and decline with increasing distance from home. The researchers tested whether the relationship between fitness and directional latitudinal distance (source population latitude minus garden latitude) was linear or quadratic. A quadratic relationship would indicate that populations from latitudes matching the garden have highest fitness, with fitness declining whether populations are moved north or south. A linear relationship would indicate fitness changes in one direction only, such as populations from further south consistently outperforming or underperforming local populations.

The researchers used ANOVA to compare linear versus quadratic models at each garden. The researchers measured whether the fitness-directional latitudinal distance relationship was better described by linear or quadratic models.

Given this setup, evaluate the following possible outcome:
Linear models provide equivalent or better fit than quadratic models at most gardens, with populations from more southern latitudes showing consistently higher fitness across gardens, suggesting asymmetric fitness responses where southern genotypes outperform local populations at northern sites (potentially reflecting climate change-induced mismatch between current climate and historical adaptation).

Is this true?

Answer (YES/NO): NO